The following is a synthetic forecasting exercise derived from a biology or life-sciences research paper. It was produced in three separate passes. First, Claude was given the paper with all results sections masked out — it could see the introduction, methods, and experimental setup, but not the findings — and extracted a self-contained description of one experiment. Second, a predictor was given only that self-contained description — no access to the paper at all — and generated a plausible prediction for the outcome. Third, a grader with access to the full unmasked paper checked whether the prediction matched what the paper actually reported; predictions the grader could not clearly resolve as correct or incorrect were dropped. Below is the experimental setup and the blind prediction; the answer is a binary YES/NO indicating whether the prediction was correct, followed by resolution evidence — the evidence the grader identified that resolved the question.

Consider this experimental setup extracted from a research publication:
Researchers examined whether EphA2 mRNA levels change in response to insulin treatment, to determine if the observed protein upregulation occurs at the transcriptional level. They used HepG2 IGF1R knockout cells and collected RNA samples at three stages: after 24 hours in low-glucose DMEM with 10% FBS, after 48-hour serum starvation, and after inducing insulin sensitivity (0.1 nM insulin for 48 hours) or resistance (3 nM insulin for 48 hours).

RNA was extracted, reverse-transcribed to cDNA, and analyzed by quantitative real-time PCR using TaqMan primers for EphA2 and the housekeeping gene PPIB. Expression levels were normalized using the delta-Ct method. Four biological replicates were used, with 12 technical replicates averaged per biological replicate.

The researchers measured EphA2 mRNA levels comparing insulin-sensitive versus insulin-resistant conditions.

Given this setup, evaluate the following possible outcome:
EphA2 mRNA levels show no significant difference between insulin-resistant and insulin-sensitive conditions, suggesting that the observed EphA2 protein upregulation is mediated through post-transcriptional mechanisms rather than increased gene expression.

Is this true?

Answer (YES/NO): NO